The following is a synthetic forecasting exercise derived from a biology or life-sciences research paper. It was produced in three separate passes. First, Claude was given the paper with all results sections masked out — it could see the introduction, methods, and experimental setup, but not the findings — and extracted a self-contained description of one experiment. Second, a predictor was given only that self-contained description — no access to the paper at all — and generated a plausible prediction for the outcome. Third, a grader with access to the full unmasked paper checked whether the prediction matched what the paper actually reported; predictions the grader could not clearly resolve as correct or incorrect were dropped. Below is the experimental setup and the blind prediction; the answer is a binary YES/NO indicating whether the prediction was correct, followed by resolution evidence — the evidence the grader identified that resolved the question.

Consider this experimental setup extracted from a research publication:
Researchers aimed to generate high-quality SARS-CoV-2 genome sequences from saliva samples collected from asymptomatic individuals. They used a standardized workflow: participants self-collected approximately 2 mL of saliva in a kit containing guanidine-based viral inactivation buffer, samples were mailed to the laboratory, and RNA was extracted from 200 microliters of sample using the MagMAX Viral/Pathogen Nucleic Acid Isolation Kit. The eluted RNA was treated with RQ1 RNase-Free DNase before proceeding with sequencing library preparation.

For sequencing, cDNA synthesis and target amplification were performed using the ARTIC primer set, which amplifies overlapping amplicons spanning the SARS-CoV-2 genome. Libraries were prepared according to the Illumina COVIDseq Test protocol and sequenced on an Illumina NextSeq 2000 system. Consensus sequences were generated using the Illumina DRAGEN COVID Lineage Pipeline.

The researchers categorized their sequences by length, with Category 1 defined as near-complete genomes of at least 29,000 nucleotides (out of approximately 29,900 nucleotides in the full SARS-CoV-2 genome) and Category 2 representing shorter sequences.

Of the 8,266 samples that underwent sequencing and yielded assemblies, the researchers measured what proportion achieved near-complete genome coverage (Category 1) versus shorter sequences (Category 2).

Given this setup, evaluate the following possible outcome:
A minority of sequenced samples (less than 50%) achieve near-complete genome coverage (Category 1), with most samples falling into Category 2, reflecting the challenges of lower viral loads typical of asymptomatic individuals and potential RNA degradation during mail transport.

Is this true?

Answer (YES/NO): YES